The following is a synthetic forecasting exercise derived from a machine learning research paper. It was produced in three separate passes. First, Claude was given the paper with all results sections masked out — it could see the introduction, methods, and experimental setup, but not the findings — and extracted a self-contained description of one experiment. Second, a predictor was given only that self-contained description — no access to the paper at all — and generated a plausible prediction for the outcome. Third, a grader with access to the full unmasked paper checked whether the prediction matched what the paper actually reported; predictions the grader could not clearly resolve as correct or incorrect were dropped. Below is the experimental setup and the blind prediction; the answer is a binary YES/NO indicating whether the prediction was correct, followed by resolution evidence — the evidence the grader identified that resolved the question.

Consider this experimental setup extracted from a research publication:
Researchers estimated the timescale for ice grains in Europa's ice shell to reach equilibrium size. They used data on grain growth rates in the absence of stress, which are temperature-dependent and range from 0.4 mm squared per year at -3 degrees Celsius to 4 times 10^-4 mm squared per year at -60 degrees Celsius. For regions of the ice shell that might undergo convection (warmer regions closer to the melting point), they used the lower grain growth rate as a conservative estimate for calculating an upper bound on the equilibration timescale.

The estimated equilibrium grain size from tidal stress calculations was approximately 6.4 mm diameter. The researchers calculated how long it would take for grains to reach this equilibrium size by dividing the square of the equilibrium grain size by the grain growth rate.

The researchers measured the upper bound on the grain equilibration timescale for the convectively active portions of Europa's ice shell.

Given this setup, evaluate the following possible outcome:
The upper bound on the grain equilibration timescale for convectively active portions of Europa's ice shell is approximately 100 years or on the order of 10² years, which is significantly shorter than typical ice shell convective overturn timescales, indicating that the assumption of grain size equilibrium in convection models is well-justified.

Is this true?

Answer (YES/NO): NO